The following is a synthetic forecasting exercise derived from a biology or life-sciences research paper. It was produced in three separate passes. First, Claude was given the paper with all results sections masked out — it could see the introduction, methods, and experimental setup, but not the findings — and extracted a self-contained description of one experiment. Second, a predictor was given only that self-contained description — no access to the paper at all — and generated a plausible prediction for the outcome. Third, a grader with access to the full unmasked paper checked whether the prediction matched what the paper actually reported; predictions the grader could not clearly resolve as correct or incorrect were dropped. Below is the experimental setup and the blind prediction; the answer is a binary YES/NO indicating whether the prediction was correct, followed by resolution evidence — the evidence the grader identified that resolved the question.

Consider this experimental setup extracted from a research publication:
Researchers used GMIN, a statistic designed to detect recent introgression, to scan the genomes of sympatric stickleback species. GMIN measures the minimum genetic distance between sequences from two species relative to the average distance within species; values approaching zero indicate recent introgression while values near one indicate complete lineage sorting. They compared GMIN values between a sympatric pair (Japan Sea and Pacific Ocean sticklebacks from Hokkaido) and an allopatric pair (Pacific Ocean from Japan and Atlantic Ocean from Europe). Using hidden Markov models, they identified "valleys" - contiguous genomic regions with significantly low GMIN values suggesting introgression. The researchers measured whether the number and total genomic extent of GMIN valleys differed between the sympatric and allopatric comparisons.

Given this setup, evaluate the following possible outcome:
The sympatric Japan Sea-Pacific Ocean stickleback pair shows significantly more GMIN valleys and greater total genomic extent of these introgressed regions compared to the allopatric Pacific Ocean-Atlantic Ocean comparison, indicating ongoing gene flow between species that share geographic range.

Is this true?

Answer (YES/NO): NO